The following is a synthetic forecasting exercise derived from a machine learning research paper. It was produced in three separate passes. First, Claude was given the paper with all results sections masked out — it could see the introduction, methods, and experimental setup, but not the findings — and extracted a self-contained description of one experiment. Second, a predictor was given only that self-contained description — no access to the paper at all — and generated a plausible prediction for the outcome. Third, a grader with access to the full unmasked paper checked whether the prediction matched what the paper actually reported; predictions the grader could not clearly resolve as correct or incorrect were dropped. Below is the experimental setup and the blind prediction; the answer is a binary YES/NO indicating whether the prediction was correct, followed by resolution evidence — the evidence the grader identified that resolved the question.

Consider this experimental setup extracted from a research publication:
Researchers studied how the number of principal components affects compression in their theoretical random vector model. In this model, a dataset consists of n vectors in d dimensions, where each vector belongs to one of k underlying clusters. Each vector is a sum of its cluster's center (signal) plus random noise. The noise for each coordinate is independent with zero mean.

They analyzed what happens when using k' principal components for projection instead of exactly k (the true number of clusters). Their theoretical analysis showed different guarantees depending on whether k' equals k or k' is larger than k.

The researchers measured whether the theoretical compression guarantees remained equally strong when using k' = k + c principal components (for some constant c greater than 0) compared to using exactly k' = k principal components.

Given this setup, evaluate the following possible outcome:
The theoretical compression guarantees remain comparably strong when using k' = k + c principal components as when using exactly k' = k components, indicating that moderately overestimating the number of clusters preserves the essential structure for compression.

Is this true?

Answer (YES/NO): NO